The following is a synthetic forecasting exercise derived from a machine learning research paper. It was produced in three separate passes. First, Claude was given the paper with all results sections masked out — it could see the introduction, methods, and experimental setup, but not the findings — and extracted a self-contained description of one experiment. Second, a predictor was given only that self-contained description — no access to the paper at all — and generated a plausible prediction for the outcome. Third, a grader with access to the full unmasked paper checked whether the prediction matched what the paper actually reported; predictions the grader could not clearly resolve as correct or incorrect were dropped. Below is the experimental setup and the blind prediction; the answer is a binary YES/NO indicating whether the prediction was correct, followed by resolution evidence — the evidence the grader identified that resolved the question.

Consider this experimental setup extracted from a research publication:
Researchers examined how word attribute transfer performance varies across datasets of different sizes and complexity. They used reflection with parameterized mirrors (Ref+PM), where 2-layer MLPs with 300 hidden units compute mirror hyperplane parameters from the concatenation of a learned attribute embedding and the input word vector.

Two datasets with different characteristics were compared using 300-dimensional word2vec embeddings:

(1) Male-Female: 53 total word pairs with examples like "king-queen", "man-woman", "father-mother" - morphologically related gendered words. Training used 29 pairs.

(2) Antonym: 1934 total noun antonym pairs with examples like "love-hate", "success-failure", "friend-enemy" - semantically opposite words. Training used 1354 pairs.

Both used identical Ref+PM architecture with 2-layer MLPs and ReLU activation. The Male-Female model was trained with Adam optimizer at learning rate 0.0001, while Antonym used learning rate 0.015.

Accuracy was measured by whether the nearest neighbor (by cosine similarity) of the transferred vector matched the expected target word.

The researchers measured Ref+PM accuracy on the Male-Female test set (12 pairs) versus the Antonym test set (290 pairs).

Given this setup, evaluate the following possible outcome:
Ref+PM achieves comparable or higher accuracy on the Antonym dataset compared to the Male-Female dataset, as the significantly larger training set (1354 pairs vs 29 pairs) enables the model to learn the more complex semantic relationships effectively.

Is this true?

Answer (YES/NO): NO